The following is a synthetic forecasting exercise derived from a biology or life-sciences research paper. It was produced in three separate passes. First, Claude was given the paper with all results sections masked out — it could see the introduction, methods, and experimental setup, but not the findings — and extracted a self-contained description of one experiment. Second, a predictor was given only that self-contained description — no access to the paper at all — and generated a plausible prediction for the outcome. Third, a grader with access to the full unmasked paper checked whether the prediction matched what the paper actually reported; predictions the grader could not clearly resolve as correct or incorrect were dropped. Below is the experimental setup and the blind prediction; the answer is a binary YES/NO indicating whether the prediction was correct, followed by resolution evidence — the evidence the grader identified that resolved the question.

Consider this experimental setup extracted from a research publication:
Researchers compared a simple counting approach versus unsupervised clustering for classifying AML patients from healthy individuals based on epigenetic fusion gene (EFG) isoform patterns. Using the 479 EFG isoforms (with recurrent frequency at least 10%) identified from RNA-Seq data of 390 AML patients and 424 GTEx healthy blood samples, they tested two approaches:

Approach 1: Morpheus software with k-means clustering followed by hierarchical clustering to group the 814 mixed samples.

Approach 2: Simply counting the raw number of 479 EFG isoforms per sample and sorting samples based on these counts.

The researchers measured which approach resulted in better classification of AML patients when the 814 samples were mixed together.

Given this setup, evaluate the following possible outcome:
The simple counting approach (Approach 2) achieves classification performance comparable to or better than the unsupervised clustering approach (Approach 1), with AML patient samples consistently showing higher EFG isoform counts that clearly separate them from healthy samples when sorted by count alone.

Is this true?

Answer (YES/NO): YES